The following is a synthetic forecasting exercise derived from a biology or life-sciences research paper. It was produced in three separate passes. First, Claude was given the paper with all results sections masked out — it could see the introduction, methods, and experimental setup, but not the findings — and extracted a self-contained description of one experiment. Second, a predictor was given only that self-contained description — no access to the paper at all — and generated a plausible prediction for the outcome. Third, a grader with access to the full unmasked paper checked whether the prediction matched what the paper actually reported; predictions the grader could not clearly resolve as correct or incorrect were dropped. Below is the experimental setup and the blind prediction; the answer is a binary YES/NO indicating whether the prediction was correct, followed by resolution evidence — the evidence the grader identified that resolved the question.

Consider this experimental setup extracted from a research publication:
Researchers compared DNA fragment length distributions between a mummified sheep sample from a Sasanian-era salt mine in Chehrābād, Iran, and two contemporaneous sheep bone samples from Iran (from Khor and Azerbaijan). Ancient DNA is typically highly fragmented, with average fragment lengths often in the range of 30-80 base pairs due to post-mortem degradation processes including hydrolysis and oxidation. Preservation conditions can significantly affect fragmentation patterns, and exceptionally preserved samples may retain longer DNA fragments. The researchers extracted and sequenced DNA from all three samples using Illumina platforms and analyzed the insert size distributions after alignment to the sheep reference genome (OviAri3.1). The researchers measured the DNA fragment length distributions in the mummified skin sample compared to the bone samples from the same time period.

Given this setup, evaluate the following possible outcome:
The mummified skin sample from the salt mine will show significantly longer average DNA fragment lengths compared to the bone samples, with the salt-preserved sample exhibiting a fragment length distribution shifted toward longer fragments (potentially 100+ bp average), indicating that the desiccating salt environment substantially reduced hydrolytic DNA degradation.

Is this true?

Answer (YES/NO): YES